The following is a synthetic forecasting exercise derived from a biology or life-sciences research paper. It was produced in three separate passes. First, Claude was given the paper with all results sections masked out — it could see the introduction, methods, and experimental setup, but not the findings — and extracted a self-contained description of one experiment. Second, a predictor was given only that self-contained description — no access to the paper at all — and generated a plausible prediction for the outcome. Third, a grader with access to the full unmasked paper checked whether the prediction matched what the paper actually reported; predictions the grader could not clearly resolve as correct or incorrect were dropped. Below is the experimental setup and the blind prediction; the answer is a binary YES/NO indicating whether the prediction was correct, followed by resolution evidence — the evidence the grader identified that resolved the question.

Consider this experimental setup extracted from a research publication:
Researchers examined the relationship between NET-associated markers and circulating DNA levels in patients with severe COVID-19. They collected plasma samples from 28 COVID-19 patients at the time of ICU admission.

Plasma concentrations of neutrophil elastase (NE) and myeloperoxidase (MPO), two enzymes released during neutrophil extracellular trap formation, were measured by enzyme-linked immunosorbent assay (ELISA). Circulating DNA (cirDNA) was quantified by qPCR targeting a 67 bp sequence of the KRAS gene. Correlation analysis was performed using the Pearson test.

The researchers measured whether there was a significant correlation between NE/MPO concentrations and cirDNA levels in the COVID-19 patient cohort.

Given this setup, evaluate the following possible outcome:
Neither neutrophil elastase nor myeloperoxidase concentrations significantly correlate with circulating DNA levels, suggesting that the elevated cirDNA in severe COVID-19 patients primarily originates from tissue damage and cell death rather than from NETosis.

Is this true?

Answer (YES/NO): NO